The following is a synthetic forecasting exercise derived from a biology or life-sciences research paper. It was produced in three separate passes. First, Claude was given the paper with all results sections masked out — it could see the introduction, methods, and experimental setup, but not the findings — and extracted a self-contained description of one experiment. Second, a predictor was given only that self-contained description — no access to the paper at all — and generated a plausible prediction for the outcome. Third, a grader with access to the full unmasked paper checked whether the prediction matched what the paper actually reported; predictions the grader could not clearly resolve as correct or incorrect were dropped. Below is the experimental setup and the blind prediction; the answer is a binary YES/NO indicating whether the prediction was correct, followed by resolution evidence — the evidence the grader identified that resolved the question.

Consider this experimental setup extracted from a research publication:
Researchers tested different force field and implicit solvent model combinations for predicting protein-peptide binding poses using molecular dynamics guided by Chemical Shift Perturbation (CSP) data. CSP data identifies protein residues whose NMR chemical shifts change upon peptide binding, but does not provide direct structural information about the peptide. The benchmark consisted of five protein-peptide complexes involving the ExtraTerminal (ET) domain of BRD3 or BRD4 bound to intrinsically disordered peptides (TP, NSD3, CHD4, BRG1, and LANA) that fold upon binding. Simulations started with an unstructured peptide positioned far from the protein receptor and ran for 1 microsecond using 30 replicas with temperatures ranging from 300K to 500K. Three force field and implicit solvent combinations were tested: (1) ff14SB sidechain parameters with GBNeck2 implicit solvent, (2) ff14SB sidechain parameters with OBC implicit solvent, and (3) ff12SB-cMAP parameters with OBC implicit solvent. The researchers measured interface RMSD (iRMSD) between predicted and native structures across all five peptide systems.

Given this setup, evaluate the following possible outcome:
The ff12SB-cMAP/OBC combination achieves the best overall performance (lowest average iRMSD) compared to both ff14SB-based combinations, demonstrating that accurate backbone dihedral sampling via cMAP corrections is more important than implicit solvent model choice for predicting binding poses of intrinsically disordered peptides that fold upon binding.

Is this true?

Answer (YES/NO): NO